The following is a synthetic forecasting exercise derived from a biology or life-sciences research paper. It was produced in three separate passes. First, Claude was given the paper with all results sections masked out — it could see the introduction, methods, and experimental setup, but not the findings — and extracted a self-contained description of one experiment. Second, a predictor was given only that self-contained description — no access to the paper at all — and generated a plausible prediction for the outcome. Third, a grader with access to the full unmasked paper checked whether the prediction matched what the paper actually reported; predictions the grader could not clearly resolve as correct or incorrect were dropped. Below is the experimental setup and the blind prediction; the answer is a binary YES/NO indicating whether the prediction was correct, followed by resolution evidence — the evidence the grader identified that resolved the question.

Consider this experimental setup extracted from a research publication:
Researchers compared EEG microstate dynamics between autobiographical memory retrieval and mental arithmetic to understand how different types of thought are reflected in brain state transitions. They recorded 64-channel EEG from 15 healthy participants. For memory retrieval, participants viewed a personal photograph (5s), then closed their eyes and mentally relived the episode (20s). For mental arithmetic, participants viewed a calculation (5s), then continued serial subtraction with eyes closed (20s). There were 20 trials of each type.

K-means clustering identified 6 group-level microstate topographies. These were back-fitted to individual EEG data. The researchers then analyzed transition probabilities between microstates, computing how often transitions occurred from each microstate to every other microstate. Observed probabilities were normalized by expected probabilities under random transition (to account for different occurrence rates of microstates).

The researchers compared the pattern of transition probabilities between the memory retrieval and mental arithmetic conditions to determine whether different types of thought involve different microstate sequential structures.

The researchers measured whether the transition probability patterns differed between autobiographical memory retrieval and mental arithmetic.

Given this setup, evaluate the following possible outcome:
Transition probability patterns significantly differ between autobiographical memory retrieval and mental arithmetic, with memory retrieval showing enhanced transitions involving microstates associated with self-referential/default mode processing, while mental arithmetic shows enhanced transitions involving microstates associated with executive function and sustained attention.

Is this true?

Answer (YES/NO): NO